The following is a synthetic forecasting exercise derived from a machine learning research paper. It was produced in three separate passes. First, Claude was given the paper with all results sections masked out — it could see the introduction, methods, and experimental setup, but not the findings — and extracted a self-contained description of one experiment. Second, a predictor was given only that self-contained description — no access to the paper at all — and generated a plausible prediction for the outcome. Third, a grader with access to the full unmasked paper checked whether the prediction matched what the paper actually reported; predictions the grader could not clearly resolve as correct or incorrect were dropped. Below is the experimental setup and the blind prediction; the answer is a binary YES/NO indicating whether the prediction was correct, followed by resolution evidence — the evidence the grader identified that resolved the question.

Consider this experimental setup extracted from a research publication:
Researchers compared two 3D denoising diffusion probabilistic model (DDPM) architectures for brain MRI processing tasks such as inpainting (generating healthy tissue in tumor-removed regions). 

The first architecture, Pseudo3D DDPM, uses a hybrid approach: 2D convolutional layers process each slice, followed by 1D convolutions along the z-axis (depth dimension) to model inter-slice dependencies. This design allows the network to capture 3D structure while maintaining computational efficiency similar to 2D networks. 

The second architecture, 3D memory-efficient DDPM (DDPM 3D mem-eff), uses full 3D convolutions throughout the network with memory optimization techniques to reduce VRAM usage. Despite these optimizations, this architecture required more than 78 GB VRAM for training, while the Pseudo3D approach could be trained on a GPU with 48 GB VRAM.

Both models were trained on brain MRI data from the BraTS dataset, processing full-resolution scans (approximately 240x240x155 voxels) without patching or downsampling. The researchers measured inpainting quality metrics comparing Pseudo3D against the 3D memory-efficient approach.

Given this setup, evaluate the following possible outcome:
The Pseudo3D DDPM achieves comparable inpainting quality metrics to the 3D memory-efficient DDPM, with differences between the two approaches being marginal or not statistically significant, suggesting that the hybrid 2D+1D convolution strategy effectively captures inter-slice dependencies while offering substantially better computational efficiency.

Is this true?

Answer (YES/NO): NO